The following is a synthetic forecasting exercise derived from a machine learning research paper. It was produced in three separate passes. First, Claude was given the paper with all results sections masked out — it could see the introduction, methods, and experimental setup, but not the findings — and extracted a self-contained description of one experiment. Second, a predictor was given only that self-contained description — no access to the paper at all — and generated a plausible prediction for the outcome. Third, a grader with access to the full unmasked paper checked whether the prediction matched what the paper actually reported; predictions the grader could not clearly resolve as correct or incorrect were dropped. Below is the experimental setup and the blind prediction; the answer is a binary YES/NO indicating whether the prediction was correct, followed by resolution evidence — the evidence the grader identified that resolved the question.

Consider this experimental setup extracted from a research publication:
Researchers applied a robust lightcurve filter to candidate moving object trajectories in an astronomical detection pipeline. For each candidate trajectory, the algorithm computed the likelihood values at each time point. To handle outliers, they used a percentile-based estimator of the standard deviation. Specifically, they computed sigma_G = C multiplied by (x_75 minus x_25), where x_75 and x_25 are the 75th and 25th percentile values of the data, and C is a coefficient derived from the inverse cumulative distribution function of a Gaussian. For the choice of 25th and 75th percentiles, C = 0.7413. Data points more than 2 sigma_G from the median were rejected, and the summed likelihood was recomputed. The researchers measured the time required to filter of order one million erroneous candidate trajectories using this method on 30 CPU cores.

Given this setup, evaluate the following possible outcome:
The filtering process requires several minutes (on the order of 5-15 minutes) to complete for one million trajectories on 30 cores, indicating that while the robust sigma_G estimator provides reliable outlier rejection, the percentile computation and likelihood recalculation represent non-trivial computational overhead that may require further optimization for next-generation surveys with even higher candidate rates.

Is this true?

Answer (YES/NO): NO